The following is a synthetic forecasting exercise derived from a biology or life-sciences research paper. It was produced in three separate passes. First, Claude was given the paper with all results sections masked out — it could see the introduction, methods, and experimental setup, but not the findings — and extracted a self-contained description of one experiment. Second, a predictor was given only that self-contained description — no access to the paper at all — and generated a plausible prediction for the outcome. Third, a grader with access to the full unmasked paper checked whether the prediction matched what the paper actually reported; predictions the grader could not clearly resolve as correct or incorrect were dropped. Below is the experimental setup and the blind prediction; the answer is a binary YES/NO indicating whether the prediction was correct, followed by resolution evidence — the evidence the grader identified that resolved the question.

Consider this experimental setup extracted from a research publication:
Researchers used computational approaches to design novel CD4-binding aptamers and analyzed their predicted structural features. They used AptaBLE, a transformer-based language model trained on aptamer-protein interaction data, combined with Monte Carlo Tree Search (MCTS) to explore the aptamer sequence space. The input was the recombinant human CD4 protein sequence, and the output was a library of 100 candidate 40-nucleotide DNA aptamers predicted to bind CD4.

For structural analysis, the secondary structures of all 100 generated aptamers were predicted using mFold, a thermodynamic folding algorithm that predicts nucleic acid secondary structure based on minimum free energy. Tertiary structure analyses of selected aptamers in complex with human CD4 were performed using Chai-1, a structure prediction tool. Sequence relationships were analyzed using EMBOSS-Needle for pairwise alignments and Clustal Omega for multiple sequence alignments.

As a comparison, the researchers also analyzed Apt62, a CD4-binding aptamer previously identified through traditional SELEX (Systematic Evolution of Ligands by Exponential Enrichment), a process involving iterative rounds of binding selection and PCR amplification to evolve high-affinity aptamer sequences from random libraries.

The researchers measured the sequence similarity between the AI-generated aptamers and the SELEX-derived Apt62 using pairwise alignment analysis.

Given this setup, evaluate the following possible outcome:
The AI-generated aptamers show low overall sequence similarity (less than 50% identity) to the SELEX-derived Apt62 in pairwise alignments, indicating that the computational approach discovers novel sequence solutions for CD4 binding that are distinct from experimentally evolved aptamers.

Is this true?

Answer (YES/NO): YES